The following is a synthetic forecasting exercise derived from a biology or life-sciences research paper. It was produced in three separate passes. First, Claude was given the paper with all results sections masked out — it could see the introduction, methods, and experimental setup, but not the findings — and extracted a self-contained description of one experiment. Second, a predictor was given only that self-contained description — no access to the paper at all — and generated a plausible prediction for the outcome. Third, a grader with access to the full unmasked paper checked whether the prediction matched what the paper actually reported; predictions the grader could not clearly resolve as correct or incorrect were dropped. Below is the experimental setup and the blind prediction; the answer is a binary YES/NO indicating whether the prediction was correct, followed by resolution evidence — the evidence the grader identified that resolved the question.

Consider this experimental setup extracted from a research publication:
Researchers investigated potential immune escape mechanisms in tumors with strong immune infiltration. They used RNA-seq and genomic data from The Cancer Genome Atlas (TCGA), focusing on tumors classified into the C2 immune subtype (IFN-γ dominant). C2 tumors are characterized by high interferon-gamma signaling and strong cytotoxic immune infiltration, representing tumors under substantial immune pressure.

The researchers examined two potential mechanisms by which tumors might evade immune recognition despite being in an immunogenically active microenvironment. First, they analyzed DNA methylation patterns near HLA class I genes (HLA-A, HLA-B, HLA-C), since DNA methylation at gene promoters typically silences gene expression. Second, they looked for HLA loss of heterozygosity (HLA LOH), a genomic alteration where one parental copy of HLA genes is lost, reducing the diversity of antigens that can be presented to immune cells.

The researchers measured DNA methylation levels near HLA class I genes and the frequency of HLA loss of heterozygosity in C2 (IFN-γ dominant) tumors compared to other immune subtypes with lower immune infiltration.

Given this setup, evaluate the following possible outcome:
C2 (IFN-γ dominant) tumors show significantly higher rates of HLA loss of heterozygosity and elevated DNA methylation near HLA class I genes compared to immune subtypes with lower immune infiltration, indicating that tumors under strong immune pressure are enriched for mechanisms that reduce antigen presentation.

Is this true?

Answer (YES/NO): NO